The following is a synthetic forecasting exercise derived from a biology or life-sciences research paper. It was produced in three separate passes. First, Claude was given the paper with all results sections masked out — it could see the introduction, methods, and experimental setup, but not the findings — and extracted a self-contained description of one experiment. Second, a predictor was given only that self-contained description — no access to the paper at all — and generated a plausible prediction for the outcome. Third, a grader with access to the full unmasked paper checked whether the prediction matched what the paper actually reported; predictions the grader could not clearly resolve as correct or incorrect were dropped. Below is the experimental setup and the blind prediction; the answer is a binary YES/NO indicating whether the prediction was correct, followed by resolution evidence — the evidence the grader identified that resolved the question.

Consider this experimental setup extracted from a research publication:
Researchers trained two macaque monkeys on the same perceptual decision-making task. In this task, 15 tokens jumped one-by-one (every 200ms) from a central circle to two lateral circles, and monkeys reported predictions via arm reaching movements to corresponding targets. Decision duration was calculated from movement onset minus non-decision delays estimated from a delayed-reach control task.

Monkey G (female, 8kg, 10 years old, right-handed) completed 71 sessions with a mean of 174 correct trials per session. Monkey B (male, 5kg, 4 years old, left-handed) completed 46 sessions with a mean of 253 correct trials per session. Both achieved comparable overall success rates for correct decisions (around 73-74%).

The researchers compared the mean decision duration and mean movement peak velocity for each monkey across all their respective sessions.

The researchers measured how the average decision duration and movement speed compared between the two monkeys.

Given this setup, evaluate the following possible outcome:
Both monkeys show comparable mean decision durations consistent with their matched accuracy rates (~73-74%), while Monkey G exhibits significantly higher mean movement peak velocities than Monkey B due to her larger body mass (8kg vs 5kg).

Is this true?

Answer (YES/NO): NO